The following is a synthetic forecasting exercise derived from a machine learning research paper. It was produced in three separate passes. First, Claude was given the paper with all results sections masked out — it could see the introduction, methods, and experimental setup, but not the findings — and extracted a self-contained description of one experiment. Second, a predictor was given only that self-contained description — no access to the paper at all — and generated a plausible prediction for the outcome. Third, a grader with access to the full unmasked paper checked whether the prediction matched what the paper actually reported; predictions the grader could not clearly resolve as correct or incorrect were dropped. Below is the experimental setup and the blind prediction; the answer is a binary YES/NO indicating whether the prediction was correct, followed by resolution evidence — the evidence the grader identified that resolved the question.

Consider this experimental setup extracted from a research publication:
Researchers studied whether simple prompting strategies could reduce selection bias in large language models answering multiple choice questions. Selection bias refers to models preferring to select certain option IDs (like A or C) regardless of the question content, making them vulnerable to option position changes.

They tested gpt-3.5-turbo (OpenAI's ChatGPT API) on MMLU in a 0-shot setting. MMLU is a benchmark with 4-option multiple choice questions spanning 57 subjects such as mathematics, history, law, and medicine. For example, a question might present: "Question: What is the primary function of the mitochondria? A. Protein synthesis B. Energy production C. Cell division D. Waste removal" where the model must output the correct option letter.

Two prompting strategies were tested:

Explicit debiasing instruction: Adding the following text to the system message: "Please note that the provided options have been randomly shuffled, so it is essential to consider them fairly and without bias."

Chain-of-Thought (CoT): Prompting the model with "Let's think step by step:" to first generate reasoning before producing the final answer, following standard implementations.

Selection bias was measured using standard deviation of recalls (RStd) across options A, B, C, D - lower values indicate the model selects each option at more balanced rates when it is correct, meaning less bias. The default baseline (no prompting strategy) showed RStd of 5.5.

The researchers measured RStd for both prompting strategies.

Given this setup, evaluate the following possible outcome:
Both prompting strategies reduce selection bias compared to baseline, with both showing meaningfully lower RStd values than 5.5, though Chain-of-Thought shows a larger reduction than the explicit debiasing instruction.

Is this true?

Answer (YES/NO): NO